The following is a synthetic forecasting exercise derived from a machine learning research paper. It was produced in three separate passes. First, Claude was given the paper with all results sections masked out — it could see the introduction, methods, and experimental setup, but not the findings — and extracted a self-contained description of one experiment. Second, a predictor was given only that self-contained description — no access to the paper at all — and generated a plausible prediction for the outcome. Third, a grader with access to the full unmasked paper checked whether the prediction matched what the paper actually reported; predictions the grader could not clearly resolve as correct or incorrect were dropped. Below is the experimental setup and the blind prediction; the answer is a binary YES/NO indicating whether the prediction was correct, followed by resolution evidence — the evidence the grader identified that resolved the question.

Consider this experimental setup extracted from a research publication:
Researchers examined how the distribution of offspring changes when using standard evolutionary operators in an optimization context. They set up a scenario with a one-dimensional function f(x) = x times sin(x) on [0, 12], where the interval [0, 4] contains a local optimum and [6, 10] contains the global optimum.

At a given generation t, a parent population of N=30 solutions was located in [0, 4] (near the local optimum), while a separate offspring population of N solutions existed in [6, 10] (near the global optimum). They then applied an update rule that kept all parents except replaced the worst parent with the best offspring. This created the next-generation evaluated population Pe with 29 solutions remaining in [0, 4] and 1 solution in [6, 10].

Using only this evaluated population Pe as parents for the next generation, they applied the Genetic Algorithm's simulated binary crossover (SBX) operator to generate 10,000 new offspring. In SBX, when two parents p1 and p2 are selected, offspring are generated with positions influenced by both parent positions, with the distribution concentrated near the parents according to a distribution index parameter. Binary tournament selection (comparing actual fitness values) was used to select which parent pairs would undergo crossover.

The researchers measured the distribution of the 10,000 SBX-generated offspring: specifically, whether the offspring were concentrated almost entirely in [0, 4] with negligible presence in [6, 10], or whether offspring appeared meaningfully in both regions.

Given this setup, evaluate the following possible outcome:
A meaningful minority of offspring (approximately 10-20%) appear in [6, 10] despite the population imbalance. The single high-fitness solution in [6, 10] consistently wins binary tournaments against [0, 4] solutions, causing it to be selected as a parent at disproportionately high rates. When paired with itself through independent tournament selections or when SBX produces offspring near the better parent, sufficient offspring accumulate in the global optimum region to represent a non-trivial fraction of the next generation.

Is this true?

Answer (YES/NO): NO